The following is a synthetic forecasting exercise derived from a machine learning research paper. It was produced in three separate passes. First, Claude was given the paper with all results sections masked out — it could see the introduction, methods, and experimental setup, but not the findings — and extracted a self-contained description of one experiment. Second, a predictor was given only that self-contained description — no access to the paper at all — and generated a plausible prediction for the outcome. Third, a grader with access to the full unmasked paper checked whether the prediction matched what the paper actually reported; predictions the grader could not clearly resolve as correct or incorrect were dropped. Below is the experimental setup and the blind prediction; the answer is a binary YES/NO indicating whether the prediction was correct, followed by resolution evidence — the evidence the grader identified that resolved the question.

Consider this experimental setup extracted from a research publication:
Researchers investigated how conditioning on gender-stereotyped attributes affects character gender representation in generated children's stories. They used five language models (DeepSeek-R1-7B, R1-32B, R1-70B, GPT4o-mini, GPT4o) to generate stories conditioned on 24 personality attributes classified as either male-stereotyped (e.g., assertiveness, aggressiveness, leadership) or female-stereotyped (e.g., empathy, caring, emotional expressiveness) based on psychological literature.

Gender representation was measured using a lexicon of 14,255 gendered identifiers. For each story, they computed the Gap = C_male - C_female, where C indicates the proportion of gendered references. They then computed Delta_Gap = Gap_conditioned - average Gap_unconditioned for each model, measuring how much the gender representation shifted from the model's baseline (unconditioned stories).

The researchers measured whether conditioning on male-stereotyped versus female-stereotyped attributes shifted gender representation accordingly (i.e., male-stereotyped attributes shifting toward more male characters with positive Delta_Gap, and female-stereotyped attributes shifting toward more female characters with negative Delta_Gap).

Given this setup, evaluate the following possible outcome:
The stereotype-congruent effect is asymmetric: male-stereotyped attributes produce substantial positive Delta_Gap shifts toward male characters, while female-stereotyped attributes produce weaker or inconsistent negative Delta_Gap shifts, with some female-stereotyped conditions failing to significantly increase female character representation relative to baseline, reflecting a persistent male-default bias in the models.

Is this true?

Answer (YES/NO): NO